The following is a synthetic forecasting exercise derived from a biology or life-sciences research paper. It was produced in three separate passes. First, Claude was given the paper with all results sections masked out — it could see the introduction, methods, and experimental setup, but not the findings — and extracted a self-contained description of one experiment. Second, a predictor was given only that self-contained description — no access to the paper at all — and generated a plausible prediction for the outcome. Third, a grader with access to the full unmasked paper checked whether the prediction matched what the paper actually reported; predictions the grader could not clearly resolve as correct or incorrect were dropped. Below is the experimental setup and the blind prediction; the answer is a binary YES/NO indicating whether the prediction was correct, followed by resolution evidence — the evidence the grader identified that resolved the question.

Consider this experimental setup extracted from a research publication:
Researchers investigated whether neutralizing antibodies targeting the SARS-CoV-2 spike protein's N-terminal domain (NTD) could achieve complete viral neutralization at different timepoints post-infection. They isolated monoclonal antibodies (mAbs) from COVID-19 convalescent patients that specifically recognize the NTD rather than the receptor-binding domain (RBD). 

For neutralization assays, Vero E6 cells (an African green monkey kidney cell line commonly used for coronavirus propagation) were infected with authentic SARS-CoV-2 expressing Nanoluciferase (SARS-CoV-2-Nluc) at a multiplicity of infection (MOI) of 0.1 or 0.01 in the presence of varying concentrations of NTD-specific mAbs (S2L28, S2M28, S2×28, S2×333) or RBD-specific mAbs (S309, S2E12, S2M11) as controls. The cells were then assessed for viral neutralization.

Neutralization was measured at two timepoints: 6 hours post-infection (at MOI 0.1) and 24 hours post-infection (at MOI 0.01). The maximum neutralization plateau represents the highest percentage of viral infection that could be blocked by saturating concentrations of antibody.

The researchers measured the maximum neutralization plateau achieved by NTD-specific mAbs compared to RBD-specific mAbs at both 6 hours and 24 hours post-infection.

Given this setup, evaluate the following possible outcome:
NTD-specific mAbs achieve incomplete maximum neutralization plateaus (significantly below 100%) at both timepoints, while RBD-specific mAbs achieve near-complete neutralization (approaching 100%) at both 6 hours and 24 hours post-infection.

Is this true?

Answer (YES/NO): NO